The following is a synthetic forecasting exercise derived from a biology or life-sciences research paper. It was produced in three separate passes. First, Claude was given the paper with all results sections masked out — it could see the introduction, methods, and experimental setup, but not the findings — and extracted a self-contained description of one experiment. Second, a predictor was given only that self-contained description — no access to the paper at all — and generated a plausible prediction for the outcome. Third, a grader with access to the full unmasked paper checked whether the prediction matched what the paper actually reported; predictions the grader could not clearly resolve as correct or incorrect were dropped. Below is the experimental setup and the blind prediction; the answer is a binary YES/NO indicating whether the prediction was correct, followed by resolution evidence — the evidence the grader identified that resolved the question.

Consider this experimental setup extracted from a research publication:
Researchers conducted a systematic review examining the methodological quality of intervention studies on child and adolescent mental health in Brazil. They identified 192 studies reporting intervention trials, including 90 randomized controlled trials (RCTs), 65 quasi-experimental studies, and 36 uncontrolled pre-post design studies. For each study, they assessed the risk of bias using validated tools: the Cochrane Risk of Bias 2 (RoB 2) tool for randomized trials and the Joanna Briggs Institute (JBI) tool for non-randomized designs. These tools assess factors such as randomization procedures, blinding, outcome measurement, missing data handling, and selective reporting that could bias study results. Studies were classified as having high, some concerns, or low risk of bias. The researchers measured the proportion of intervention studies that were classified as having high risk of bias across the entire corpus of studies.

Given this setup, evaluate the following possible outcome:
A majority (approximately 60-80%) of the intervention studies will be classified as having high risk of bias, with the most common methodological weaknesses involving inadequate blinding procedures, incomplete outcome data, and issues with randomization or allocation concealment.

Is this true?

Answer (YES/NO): NO